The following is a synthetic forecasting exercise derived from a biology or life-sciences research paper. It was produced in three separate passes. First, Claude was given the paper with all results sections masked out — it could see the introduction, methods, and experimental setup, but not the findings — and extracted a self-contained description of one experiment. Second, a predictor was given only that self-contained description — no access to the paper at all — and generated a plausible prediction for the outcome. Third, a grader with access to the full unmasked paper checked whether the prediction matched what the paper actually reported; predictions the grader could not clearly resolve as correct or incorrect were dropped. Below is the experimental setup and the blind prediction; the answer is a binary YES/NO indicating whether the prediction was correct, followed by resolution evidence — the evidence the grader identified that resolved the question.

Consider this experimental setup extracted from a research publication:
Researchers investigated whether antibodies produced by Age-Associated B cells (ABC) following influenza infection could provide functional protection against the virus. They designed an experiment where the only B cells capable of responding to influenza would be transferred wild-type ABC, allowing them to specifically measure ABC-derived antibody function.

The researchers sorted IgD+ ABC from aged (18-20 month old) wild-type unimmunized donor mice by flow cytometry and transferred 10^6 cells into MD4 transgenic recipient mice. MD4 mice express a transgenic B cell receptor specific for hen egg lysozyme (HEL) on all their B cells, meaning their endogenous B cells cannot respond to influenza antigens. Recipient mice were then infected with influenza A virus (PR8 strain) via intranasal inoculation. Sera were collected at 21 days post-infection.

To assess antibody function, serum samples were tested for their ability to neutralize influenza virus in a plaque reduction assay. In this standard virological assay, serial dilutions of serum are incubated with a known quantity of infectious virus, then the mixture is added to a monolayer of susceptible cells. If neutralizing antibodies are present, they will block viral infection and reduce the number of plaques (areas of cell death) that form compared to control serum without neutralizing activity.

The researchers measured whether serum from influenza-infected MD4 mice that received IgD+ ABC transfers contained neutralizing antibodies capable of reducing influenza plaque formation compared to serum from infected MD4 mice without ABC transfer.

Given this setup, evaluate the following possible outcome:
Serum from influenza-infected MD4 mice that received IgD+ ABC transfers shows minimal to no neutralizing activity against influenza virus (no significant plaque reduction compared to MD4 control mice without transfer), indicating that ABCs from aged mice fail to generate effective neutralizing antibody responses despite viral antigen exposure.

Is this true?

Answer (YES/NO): NO